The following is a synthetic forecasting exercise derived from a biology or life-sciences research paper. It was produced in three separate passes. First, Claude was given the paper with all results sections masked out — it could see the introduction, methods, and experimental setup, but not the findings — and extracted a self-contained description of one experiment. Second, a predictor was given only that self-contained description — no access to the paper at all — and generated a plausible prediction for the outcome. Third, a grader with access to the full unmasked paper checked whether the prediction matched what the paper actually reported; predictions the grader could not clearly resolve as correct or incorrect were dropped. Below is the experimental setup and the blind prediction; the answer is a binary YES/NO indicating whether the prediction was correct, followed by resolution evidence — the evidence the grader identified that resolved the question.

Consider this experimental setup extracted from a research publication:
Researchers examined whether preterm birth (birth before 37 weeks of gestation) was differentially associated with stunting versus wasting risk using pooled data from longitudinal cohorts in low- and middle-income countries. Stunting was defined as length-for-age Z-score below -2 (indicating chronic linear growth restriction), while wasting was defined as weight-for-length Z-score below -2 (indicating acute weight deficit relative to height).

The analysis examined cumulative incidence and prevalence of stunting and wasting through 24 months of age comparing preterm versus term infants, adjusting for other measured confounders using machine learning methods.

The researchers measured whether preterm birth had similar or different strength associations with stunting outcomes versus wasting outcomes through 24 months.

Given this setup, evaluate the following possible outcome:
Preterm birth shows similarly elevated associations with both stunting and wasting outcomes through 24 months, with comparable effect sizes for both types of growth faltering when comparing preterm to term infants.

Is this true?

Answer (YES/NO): NO